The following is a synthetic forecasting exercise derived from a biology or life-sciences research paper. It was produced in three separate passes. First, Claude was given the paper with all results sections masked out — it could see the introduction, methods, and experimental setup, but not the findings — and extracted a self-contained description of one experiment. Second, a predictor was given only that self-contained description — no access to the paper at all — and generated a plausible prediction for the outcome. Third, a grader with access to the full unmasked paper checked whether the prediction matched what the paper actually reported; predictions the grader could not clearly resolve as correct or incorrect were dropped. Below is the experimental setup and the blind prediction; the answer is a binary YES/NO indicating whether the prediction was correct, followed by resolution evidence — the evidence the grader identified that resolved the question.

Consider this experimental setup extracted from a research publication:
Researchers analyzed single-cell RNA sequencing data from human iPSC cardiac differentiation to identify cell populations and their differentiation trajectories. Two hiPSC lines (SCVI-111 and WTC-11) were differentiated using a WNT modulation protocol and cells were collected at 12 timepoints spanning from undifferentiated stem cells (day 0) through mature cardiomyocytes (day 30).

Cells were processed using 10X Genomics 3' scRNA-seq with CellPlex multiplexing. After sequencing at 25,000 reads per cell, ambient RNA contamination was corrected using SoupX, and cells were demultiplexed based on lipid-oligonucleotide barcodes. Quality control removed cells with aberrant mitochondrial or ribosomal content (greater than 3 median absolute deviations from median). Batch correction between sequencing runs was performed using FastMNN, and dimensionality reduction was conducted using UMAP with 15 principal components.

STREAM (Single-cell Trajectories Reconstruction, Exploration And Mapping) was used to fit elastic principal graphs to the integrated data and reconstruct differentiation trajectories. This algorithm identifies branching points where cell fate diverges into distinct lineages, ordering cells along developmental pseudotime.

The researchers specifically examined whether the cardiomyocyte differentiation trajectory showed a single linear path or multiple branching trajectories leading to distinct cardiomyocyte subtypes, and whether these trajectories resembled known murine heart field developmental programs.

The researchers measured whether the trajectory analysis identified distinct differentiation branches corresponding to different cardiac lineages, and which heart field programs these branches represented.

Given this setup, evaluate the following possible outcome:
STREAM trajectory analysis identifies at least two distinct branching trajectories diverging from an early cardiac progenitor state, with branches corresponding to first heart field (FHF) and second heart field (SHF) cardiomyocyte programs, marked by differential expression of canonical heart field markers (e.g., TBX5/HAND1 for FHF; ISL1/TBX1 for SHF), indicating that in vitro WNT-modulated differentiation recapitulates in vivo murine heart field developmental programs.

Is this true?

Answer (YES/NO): NO